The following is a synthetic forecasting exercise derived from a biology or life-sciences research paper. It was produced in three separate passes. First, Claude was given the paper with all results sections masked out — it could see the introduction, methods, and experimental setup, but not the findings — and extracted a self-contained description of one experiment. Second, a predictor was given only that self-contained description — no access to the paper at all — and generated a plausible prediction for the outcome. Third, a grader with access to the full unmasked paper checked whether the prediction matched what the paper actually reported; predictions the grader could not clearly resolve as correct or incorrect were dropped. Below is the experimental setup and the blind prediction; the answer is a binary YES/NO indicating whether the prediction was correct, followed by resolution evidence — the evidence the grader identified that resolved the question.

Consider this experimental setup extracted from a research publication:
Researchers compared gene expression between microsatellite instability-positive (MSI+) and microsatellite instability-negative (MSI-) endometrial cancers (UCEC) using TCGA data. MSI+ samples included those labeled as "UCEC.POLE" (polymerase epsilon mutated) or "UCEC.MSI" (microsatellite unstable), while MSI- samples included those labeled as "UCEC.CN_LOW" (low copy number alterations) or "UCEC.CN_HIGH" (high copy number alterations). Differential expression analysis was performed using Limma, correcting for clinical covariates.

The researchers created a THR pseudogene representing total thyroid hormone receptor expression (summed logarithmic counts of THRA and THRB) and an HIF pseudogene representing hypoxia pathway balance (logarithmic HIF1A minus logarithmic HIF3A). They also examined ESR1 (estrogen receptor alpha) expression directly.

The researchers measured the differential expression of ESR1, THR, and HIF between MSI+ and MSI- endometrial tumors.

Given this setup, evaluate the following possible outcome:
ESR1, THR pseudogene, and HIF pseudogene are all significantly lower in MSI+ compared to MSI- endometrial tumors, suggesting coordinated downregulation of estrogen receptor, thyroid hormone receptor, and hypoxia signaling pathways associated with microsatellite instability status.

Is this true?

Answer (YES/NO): NO